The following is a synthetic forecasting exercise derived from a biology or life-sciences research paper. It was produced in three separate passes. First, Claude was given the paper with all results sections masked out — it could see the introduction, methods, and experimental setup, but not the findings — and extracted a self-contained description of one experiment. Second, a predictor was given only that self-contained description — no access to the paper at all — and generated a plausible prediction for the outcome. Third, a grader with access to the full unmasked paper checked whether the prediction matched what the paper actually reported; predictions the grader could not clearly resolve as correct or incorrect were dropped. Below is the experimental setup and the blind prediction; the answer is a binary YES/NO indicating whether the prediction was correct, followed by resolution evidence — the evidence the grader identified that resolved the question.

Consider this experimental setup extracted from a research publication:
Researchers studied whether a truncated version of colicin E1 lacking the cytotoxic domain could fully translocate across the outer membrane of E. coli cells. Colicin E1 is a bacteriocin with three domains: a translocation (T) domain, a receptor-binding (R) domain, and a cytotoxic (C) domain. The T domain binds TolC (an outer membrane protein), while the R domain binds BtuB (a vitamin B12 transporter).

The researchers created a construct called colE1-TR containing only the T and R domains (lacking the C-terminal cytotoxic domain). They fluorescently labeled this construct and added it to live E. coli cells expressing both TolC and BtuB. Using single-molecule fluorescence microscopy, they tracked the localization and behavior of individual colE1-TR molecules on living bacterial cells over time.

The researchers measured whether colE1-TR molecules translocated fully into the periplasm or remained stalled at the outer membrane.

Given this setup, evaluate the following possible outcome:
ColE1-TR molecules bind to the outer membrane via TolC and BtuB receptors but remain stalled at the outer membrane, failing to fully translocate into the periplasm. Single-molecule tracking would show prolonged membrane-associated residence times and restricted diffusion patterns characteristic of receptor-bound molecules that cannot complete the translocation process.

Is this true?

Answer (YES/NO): YES